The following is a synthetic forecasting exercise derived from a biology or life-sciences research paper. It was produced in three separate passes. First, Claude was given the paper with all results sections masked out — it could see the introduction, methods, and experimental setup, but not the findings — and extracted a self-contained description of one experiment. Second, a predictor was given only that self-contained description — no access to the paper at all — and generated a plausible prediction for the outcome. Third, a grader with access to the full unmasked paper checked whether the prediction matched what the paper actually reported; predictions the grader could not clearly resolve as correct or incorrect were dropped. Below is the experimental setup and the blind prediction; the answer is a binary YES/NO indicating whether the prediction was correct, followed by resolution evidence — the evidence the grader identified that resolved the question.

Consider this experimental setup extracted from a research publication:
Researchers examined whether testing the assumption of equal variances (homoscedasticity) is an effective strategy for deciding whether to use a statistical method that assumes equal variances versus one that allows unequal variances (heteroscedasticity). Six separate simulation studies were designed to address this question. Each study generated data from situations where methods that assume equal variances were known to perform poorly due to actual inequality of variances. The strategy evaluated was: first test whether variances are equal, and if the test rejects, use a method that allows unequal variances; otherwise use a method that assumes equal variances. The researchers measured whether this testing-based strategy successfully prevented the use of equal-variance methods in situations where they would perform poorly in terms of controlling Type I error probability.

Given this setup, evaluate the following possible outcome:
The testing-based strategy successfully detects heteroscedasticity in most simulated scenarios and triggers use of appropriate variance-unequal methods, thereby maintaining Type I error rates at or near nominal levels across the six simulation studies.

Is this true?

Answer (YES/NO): NO